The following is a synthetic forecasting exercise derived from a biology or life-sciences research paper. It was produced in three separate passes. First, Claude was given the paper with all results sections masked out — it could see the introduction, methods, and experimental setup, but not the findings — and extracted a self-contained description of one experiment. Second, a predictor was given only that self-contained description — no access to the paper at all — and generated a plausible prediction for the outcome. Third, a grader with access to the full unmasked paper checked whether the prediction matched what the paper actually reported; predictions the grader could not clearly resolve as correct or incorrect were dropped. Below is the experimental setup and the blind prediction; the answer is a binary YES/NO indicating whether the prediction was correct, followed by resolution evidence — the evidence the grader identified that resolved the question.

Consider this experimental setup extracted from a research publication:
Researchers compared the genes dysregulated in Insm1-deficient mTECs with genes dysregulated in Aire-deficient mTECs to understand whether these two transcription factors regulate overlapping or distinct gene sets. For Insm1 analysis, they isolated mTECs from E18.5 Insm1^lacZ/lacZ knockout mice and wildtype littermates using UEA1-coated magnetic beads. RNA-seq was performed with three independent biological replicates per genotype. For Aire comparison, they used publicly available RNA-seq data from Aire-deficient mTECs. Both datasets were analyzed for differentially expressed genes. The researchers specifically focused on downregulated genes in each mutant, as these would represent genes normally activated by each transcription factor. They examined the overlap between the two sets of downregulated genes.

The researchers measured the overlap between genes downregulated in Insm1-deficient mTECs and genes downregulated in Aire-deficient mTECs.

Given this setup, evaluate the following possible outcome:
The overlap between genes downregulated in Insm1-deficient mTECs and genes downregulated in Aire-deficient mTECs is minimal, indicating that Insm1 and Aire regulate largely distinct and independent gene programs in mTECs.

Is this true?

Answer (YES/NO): NO